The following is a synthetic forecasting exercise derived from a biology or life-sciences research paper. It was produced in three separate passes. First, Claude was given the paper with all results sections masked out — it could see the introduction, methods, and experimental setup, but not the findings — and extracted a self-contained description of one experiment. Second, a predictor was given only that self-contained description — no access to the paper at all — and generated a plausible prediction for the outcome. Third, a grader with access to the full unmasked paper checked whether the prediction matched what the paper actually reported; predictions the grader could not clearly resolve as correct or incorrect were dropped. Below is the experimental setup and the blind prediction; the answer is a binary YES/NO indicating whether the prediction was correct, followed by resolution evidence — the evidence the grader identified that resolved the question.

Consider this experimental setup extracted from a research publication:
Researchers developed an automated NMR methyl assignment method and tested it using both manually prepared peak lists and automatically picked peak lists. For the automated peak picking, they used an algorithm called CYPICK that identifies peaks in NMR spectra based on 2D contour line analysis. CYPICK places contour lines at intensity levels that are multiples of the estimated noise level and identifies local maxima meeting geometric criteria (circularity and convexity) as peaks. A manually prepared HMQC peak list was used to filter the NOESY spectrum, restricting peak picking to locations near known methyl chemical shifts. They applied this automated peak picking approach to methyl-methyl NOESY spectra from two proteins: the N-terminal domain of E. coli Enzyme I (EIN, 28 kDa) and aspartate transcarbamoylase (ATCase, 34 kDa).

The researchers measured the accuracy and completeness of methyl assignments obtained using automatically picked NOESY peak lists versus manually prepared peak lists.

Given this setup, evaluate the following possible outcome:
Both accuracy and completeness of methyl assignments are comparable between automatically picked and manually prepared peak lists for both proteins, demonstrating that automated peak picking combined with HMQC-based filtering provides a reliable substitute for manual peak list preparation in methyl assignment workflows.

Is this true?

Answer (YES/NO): NO